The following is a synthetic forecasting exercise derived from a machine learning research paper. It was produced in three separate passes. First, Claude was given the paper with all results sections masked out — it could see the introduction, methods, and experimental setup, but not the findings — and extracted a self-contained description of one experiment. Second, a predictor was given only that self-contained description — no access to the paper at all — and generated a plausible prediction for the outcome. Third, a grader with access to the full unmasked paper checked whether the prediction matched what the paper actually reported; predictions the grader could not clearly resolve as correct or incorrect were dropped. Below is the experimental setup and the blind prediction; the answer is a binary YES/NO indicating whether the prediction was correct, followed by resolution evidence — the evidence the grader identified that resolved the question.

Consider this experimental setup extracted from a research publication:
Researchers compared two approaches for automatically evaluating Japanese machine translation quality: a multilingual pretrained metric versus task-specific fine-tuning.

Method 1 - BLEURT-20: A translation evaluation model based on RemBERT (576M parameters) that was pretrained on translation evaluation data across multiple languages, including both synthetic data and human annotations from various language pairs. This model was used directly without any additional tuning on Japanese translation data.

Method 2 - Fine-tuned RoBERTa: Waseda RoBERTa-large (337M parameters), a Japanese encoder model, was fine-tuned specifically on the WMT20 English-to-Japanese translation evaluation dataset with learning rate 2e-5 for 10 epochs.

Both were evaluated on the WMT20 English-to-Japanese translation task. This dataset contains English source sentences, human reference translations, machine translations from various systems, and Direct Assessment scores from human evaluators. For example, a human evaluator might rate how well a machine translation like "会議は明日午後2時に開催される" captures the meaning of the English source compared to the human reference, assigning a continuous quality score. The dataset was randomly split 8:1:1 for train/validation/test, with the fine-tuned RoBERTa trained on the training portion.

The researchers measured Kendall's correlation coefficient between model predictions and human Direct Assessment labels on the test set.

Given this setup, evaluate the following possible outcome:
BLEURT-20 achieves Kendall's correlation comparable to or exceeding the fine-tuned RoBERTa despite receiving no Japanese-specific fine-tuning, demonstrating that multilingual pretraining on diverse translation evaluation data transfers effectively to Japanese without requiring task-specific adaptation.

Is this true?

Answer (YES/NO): NO